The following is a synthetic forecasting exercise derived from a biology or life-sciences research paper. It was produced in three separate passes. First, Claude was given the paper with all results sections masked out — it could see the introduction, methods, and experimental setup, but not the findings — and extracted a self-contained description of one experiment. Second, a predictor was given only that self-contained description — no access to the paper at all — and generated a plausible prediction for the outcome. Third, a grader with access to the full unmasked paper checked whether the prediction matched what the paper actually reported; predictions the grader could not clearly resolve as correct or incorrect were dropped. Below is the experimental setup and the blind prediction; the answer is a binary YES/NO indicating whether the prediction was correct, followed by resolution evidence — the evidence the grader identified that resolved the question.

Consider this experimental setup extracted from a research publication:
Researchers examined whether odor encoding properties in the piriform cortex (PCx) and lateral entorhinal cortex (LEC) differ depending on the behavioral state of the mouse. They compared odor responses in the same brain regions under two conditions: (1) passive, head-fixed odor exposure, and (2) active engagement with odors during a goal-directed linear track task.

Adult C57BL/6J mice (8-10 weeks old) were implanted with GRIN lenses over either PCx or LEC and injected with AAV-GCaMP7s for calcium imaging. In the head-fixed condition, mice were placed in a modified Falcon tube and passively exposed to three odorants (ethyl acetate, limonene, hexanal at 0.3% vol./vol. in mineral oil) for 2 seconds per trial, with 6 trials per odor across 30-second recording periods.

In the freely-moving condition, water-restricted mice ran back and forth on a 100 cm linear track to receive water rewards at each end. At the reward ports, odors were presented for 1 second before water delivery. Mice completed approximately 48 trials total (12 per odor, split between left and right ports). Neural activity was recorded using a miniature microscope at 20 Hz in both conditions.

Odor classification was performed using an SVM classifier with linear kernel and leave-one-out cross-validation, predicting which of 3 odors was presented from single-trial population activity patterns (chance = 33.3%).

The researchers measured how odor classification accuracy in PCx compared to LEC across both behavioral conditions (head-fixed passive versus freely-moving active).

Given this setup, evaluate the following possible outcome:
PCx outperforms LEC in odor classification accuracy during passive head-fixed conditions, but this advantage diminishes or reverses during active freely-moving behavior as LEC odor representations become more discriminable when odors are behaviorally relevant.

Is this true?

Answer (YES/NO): NO